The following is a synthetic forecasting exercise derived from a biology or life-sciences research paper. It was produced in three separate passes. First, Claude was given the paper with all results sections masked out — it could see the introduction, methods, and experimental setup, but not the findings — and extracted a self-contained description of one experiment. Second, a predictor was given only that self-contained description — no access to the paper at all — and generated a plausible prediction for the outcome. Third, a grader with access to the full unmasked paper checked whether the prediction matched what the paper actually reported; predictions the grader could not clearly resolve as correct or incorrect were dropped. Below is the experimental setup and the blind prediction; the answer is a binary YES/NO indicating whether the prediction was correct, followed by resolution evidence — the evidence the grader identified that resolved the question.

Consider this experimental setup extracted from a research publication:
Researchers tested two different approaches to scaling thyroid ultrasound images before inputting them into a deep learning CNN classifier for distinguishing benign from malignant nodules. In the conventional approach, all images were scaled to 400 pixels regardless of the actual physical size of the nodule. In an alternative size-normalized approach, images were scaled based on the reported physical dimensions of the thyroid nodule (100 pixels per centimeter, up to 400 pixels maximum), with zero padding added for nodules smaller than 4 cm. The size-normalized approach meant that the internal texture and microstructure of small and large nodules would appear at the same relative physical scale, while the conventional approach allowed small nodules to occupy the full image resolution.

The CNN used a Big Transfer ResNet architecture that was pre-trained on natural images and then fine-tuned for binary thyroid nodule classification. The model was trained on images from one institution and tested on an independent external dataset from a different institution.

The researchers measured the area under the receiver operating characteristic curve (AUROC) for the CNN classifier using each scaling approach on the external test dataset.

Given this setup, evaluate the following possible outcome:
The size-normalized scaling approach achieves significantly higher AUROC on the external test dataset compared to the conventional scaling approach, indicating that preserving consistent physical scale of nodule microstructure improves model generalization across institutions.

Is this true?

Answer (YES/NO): NO